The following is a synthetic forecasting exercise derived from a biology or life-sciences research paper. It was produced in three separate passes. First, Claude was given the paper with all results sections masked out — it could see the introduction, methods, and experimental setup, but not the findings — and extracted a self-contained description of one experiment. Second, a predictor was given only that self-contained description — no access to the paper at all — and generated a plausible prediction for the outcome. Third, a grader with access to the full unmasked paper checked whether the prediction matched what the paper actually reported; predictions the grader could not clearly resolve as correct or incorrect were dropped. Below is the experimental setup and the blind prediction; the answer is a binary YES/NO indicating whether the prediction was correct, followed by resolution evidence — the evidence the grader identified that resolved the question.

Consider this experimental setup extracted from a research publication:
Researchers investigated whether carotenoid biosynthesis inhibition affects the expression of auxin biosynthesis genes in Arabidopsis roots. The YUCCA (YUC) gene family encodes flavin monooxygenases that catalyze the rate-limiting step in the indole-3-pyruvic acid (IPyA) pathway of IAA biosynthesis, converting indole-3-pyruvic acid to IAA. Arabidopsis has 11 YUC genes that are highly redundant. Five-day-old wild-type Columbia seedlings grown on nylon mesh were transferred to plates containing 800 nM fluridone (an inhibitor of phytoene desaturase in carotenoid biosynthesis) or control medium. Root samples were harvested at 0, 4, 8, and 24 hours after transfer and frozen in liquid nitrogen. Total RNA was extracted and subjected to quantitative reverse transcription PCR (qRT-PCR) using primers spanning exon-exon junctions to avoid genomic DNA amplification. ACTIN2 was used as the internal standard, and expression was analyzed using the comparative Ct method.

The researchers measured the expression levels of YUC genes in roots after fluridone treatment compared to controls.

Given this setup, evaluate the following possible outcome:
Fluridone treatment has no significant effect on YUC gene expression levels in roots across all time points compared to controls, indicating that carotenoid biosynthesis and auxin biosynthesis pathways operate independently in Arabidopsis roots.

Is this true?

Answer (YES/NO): NO